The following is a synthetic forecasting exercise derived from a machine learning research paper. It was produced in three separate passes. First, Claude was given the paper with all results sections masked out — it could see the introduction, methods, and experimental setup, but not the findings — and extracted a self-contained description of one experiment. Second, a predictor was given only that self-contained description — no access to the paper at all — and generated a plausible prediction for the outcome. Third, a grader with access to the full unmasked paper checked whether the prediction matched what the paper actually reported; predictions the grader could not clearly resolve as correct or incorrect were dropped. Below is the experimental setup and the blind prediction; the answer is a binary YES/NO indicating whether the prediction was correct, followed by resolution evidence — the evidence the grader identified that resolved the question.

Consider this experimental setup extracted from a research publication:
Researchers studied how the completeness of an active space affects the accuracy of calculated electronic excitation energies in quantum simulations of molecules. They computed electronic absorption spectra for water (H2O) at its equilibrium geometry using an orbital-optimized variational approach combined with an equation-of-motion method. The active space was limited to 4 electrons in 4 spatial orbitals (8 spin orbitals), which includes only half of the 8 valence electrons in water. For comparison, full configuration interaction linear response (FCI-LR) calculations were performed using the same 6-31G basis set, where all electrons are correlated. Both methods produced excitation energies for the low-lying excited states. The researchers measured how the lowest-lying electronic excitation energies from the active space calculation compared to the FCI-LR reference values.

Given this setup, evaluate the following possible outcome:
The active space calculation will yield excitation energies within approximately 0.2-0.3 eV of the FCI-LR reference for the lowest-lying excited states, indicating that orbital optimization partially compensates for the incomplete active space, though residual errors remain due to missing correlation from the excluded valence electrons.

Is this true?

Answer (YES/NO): NO